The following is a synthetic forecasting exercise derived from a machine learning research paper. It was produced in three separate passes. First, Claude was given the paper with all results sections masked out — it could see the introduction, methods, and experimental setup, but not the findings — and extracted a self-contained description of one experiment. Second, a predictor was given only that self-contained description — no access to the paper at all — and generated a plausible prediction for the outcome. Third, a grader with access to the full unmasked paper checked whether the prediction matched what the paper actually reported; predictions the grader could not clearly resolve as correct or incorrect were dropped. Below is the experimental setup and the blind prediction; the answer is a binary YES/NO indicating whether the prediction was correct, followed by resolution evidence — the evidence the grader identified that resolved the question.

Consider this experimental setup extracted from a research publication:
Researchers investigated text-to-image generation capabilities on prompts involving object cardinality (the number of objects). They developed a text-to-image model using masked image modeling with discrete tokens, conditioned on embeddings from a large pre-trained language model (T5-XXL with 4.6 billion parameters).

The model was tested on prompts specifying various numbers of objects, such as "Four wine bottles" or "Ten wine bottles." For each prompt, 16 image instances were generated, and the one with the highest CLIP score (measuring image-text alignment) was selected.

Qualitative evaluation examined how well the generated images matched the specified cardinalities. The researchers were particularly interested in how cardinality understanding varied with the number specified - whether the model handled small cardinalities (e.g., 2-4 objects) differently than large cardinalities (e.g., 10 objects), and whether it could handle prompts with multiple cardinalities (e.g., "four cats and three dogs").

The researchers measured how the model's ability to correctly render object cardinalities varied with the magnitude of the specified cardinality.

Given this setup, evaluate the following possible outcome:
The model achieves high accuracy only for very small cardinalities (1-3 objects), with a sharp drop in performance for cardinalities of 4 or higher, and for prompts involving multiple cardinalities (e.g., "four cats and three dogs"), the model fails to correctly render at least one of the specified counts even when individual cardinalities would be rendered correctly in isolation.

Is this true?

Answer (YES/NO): NO